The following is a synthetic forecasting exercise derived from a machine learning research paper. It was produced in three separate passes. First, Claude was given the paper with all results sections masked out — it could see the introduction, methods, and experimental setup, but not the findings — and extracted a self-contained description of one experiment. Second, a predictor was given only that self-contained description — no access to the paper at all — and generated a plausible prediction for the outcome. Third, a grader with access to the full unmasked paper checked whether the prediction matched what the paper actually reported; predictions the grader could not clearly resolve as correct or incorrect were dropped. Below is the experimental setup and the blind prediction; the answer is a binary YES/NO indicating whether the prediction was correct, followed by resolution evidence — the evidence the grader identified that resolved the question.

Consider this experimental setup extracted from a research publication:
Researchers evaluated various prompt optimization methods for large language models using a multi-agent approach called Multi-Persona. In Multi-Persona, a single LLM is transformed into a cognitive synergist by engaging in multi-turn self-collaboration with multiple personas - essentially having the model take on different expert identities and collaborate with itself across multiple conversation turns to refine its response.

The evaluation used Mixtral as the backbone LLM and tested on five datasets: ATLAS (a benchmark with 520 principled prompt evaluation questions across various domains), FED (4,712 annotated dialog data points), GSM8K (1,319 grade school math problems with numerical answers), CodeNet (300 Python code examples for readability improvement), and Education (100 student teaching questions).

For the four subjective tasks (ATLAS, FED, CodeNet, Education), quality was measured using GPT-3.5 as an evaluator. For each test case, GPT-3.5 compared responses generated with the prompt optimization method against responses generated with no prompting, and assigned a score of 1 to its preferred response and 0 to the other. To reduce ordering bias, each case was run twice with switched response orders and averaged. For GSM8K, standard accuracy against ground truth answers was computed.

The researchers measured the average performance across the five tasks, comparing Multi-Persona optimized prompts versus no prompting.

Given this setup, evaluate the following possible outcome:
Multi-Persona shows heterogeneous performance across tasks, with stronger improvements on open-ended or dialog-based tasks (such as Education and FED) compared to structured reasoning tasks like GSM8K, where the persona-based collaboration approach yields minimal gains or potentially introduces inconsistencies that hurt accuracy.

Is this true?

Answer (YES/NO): NO